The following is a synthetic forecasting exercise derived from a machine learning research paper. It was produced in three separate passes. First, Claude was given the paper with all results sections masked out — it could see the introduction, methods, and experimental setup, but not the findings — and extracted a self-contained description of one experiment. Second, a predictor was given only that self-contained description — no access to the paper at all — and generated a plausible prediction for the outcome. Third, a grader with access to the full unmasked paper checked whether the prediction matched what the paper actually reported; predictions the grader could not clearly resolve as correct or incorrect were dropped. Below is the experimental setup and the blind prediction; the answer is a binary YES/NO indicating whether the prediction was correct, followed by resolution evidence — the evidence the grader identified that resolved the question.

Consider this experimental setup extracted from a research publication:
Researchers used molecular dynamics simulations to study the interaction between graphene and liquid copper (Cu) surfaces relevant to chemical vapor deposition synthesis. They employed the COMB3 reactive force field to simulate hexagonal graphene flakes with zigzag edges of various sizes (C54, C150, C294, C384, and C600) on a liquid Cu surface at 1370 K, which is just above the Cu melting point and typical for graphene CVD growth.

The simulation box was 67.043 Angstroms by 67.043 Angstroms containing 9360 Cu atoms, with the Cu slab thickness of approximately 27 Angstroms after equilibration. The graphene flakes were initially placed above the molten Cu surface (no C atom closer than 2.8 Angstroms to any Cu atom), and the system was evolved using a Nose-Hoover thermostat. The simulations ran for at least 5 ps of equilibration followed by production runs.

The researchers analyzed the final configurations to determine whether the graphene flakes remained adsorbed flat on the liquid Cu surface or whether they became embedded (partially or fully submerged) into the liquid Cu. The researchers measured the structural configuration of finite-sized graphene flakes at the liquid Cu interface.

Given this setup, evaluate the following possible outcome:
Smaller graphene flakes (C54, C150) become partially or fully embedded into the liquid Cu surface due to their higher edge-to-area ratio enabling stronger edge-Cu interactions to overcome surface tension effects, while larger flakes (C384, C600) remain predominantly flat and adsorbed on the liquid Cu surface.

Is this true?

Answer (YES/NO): NO